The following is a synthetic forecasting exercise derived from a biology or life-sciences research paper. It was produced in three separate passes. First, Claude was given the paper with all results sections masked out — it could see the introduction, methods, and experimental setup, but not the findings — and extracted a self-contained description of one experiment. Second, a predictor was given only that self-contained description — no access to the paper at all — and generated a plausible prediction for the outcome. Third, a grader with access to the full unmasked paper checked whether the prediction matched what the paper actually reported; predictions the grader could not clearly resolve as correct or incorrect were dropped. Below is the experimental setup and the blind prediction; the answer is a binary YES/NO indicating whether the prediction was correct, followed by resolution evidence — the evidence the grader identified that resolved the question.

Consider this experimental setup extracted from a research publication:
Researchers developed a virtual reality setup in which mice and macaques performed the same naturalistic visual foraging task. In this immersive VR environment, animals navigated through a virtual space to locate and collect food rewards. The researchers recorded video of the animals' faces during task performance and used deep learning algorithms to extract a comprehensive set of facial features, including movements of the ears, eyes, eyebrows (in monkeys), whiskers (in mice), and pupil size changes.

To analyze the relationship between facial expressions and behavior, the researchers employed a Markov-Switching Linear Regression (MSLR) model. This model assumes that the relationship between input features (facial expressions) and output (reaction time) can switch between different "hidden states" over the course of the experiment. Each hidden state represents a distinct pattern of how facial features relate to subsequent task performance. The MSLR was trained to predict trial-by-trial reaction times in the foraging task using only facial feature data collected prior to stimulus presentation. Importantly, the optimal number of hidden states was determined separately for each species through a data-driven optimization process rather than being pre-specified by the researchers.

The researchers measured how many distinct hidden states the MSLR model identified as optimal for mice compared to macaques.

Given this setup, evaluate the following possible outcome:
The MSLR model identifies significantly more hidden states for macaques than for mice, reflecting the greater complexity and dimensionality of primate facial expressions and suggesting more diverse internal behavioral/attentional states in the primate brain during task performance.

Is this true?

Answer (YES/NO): NO